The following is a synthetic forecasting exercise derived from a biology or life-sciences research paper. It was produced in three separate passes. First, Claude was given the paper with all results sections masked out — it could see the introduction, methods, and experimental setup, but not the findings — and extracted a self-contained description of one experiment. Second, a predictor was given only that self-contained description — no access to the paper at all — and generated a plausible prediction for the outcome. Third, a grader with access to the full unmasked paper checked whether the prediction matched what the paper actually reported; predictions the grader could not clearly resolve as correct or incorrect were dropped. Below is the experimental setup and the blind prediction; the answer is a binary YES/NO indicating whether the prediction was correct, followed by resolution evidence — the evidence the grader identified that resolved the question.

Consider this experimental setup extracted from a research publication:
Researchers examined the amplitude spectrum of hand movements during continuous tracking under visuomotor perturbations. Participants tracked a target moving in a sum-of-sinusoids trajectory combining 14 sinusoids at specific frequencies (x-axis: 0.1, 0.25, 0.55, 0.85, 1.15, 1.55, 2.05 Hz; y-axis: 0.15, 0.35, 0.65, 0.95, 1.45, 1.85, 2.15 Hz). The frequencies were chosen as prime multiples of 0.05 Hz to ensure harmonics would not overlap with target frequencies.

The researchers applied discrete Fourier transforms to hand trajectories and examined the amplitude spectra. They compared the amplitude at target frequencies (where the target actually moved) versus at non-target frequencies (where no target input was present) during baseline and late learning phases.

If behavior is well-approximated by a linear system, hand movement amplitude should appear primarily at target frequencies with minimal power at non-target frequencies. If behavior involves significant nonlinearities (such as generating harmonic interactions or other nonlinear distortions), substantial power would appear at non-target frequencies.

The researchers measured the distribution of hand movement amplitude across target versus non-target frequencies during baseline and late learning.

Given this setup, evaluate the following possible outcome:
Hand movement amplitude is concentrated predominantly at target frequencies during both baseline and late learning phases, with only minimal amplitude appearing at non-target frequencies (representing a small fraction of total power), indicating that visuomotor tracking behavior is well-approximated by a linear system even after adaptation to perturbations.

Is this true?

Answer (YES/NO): YES